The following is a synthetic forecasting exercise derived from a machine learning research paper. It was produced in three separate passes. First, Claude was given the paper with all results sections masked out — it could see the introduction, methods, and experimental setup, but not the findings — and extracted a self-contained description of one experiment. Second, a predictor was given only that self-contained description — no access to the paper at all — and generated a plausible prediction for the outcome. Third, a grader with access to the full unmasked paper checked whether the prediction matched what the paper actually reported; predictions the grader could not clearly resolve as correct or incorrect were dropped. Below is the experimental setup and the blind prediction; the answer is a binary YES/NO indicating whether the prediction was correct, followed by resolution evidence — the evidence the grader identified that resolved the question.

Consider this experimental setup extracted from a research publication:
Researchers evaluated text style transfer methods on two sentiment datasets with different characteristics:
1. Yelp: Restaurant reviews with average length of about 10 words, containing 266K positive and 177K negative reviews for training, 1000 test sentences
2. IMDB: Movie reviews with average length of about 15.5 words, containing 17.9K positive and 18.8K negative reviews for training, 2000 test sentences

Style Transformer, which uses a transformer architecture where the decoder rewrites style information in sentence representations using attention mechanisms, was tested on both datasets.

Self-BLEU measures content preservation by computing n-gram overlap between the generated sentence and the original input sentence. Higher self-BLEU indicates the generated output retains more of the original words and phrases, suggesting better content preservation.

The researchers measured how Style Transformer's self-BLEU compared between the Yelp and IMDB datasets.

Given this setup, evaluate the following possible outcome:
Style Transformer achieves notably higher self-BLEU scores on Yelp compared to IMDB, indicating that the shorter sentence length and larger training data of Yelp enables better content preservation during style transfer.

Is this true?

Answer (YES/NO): NO